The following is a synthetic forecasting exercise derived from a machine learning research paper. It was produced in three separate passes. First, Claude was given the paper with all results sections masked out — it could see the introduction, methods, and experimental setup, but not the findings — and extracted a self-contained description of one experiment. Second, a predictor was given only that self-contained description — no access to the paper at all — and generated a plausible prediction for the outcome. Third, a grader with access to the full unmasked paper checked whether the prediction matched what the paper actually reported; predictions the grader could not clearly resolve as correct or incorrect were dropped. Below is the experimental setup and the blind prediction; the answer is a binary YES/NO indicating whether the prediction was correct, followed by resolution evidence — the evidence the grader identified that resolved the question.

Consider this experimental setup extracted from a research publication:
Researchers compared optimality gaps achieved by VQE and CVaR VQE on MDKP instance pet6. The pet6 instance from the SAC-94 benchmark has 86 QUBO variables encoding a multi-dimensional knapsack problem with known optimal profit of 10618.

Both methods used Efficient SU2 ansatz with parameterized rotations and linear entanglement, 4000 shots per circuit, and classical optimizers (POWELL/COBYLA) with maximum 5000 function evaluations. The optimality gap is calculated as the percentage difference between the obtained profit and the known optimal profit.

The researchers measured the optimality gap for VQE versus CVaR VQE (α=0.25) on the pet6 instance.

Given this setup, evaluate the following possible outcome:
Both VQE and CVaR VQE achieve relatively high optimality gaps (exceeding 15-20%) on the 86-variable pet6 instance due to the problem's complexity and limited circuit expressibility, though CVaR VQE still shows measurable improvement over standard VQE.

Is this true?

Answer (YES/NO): NO